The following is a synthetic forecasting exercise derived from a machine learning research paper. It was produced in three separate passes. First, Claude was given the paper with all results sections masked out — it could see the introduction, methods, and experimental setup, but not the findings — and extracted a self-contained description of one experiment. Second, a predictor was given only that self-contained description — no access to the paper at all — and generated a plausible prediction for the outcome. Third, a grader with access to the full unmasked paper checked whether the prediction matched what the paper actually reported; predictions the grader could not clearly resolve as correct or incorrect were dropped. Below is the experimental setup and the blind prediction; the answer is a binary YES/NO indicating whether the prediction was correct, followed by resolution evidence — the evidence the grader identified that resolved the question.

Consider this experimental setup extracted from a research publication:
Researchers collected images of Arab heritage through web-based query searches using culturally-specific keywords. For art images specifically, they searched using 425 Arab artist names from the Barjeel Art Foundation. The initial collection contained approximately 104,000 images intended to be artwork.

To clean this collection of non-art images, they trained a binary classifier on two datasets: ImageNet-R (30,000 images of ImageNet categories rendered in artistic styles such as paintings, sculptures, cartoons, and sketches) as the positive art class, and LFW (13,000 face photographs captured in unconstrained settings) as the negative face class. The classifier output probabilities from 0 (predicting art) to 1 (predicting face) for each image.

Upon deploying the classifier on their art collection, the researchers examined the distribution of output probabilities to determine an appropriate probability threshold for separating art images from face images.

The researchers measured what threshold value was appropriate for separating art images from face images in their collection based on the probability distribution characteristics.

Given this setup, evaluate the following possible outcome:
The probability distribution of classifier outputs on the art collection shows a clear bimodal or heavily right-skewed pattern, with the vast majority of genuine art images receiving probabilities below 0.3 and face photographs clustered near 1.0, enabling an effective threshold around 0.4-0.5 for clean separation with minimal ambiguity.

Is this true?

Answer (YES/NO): NO